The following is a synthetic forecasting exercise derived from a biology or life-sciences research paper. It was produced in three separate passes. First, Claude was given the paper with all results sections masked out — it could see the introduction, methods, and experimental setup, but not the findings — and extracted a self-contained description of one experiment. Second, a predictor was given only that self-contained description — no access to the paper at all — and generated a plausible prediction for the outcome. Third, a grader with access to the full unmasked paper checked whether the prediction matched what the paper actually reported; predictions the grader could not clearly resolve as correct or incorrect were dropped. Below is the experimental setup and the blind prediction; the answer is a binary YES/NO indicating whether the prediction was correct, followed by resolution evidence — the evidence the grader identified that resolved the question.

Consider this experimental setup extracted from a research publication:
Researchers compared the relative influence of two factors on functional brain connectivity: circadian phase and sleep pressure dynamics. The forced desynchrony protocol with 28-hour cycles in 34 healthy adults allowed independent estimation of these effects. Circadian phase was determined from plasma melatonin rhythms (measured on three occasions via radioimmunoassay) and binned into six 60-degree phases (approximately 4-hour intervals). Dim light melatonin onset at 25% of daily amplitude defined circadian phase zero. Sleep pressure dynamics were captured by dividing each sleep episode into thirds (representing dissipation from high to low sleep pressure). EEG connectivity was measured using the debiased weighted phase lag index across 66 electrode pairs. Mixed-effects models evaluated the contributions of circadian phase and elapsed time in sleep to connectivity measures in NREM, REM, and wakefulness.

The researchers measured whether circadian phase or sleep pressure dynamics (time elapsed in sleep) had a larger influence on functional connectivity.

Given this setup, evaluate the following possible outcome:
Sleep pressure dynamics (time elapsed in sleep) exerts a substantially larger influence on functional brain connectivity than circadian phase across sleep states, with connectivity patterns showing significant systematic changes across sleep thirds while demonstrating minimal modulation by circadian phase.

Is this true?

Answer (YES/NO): NO